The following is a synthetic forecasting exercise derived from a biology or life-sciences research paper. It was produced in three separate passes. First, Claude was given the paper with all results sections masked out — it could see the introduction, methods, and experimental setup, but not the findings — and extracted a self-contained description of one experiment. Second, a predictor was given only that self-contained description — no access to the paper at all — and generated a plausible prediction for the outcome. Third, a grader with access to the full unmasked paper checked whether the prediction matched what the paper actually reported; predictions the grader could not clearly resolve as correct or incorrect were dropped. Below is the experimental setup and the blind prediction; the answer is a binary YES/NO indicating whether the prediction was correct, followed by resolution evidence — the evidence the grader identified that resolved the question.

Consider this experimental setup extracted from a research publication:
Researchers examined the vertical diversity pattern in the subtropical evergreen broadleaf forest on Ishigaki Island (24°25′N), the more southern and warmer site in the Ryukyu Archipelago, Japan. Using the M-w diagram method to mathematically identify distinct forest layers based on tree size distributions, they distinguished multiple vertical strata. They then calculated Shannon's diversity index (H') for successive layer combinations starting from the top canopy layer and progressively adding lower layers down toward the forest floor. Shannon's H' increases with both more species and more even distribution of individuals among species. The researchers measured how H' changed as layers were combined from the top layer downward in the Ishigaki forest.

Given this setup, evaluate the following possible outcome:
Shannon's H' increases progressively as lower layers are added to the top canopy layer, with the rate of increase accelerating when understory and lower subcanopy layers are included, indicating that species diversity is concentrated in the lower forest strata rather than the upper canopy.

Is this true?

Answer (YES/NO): NO